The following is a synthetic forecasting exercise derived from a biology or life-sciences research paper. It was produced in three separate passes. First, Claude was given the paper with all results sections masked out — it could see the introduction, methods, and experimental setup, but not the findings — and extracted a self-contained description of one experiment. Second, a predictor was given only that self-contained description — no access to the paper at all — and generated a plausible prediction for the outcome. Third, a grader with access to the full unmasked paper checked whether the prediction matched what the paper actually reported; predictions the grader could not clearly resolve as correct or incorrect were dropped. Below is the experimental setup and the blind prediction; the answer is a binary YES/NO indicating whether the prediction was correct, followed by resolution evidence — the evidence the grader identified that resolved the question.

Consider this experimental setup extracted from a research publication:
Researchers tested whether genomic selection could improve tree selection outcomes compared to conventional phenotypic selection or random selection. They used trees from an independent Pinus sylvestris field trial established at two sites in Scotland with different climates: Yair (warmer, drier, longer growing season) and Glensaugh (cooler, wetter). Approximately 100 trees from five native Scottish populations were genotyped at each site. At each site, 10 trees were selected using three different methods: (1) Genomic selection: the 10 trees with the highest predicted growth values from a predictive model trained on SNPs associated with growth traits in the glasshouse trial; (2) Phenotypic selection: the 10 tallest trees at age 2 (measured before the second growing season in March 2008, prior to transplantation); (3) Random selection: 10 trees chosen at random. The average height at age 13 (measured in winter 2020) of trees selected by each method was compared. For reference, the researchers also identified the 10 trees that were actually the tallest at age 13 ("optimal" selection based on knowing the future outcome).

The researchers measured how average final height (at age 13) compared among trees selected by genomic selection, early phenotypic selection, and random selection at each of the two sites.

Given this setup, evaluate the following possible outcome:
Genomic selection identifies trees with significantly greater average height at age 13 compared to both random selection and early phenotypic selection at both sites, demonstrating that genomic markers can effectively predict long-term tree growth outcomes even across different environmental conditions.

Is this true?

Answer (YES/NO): NO